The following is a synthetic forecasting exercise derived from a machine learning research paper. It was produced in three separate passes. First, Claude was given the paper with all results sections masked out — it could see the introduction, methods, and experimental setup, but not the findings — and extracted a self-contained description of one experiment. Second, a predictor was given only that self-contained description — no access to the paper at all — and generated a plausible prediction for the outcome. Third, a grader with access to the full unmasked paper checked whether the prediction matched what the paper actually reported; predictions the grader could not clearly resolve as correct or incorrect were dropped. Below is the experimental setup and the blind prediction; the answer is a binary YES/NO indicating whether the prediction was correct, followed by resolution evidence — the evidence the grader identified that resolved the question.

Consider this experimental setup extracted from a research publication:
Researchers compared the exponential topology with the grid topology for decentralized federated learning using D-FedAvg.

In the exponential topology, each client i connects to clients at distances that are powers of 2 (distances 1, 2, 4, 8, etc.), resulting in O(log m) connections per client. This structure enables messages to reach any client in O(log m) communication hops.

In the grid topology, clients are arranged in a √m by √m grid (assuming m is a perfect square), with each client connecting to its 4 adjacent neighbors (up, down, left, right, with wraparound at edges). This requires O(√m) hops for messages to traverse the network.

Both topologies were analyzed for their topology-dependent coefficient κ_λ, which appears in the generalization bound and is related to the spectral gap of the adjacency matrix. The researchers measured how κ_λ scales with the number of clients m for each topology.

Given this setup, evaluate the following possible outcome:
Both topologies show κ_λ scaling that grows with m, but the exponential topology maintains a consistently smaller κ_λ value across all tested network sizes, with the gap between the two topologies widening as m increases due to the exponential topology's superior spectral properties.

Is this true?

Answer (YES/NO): YES